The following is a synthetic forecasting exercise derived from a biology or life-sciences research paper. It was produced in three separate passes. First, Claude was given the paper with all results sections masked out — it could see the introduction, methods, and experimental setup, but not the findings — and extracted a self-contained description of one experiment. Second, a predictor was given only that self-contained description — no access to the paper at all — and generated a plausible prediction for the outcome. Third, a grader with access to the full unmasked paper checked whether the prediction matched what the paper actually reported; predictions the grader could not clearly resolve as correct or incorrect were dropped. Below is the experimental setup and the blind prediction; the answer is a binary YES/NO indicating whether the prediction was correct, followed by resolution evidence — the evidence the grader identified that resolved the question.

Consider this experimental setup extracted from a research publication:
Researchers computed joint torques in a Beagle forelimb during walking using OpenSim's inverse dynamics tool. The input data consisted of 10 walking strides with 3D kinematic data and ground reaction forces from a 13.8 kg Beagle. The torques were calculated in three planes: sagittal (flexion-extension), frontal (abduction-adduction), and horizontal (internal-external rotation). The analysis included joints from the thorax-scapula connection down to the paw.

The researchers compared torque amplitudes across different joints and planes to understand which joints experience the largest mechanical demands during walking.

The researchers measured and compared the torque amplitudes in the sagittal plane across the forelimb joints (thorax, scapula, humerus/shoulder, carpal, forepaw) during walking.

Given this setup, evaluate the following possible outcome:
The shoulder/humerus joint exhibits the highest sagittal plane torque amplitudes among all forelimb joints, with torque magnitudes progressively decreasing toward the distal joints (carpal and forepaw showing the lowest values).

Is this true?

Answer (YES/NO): NO